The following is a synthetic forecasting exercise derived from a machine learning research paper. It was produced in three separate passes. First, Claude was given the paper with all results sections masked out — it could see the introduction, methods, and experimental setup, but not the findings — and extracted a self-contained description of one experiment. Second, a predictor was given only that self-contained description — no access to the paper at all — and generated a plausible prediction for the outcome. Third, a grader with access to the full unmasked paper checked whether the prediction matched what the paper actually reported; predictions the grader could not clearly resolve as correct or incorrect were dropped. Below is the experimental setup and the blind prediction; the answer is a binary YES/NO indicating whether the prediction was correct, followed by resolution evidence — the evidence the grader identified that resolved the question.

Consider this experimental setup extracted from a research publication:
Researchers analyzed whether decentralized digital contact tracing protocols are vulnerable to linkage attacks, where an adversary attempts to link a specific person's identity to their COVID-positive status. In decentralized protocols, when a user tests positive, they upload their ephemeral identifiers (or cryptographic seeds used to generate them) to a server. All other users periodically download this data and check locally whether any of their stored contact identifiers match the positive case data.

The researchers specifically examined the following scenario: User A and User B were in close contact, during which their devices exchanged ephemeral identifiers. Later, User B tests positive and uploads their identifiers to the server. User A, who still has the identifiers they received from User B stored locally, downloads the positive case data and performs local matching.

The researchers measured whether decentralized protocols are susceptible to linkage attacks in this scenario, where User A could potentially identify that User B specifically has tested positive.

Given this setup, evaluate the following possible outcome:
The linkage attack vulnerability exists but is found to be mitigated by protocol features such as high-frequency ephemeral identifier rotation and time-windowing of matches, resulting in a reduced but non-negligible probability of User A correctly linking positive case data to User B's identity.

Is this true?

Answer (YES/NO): NO